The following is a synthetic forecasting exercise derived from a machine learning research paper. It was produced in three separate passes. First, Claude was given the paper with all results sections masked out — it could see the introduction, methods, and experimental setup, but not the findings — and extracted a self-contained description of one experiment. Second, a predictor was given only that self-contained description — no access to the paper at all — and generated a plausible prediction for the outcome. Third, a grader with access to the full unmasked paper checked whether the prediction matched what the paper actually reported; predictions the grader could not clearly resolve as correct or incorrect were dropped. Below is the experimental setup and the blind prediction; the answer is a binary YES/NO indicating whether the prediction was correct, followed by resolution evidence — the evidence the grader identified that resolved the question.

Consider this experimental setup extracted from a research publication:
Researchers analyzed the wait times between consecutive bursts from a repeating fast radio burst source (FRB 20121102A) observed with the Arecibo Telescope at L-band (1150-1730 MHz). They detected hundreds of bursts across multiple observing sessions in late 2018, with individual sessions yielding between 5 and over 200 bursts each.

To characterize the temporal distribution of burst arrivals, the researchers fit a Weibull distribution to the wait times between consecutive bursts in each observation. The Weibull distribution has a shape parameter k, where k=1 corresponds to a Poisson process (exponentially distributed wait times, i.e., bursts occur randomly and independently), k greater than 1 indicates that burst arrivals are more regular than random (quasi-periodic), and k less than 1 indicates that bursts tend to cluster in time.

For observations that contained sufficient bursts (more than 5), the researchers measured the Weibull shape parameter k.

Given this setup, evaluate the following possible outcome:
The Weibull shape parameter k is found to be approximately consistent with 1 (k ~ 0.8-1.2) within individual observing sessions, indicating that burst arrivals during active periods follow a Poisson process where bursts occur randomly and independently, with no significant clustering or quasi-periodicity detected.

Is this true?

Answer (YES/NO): YES